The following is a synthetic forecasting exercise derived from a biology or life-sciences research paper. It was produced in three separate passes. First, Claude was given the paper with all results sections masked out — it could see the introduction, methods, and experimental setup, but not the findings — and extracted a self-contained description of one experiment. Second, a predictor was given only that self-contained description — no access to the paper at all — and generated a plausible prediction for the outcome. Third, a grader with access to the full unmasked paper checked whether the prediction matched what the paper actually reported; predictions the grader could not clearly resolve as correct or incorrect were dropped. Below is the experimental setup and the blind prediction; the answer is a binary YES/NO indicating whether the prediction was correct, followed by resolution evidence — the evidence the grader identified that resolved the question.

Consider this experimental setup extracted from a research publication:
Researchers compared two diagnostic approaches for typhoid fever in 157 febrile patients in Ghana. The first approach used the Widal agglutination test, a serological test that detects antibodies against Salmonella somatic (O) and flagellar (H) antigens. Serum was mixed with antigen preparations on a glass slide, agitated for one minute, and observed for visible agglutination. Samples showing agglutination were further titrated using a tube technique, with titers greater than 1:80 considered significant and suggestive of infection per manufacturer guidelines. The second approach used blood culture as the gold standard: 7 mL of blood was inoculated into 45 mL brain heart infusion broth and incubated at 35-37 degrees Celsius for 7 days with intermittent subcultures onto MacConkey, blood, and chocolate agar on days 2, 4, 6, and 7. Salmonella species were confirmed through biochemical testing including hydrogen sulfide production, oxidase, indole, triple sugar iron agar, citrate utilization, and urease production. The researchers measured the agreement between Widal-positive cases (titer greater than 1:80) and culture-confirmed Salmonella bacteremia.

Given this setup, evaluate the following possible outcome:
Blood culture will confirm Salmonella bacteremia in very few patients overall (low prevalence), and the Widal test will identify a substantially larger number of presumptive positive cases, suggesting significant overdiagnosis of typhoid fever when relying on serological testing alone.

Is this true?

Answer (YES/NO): YES